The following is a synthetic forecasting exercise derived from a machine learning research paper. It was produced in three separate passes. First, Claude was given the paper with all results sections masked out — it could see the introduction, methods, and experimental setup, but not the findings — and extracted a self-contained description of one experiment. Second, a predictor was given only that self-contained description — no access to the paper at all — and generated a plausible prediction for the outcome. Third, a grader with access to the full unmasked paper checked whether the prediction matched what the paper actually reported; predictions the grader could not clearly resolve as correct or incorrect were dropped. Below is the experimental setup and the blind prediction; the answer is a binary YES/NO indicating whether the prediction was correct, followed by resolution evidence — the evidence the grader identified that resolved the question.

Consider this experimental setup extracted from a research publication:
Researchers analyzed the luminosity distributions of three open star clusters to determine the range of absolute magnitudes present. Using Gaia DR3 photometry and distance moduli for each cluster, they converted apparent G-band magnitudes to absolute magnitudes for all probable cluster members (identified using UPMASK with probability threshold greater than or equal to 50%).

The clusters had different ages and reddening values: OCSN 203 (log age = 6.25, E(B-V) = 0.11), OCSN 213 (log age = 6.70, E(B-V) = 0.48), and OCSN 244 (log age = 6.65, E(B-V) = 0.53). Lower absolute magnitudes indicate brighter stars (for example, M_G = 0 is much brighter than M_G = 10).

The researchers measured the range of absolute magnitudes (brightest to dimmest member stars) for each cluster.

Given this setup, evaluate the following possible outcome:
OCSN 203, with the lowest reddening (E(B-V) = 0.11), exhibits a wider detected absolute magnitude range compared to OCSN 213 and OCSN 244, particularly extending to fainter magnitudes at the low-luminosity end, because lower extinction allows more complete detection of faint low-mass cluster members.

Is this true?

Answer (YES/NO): NO